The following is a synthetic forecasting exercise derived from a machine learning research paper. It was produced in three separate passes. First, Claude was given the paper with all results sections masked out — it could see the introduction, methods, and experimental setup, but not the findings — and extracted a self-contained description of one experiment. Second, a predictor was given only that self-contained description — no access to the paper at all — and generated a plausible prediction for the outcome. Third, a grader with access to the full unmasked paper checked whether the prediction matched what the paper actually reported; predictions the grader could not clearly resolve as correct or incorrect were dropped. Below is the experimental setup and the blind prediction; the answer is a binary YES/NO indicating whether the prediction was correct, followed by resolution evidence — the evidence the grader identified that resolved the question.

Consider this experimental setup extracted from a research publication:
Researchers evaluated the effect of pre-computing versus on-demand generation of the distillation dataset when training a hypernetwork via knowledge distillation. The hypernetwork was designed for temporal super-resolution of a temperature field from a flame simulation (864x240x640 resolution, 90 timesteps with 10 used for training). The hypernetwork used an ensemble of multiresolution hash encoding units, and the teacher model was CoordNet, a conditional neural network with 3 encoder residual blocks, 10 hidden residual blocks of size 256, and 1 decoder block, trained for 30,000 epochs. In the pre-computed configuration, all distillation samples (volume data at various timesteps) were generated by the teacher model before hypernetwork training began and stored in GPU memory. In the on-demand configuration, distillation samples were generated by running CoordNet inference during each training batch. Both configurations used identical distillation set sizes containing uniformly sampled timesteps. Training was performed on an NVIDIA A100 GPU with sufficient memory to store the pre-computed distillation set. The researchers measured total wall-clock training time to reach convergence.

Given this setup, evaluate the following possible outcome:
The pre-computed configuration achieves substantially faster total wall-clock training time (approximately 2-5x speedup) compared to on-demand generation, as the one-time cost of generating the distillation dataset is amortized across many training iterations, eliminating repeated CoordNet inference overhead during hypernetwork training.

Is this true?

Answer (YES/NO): NO